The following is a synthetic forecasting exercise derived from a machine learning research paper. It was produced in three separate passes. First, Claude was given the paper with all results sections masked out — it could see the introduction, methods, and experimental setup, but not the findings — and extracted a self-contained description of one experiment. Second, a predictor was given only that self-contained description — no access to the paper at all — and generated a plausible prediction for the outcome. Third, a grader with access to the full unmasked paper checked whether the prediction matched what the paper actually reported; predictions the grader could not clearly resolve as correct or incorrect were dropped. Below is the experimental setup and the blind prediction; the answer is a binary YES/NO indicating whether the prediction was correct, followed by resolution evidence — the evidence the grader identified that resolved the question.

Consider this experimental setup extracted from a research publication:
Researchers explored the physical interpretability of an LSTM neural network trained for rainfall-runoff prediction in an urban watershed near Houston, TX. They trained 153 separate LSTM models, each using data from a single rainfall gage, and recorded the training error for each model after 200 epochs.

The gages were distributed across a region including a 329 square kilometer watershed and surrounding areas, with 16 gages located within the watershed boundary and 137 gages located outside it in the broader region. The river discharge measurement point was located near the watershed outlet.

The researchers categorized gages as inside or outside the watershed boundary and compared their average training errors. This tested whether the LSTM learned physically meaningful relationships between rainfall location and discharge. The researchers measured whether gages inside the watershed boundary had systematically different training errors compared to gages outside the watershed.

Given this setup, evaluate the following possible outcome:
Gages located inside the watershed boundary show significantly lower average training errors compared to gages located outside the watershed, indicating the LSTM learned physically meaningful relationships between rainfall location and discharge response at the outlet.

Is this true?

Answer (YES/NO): YES